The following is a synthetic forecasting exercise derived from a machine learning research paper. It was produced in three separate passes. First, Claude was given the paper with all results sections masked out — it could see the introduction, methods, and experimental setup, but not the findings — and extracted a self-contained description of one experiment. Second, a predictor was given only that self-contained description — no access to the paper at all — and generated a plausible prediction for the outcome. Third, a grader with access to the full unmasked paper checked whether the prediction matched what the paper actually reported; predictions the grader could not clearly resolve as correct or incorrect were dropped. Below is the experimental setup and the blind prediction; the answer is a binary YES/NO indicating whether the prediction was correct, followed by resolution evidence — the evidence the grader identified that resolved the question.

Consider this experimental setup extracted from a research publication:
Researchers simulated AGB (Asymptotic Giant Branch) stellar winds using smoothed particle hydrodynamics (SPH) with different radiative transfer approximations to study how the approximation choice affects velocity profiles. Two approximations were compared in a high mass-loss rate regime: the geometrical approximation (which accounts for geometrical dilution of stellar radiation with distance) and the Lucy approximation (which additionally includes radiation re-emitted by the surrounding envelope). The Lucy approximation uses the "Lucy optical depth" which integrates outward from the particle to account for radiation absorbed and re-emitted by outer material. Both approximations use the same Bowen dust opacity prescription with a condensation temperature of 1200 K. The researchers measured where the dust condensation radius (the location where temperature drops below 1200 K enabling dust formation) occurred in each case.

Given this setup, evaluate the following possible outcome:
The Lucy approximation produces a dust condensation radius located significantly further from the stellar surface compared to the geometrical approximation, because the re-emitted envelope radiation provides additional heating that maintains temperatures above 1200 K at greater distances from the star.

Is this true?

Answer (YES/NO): YES